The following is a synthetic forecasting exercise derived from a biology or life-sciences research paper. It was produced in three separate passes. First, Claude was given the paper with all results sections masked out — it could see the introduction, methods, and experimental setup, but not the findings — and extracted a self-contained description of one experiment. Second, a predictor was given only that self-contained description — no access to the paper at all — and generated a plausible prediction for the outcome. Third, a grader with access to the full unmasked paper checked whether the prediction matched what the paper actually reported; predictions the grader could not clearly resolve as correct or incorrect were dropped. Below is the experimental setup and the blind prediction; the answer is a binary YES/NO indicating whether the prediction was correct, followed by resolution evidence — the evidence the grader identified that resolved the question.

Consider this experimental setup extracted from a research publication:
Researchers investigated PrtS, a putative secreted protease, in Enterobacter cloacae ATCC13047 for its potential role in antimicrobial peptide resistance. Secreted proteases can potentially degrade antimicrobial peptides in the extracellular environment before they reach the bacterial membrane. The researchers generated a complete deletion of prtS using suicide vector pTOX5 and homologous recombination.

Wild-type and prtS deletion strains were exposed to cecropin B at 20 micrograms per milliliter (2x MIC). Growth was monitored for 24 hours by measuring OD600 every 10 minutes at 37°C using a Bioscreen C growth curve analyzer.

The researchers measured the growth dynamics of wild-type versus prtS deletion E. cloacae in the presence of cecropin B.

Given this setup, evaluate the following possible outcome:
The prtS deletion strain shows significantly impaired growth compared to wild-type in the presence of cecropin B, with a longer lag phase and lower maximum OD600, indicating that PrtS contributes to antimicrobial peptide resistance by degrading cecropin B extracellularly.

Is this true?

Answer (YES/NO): NO